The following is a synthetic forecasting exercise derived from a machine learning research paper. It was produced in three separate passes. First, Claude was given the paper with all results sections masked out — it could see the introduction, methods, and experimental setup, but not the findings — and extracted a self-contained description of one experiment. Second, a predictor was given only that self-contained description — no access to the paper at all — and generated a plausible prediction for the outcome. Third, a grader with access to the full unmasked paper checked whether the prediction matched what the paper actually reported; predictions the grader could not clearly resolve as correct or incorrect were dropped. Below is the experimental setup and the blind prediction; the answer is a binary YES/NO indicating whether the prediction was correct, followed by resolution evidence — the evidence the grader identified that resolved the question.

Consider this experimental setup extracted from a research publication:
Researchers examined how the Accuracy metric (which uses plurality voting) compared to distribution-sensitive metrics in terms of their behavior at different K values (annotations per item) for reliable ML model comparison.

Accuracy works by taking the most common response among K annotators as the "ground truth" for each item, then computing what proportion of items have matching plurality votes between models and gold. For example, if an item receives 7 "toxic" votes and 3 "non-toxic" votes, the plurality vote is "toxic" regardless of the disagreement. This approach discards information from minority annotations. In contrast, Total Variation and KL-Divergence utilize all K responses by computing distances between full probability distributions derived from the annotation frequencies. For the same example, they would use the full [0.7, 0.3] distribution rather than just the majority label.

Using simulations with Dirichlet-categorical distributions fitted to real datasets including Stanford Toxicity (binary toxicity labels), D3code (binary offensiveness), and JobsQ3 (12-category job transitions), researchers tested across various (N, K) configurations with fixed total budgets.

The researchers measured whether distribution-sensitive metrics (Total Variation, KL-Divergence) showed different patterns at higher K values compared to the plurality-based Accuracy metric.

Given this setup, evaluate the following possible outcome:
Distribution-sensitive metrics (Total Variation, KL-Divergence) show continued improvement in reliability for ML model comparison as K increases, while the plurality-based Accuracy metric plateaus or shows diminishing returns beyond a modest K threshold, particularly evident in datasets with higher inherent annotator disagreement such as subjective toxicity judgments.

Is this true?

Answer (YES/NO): NO